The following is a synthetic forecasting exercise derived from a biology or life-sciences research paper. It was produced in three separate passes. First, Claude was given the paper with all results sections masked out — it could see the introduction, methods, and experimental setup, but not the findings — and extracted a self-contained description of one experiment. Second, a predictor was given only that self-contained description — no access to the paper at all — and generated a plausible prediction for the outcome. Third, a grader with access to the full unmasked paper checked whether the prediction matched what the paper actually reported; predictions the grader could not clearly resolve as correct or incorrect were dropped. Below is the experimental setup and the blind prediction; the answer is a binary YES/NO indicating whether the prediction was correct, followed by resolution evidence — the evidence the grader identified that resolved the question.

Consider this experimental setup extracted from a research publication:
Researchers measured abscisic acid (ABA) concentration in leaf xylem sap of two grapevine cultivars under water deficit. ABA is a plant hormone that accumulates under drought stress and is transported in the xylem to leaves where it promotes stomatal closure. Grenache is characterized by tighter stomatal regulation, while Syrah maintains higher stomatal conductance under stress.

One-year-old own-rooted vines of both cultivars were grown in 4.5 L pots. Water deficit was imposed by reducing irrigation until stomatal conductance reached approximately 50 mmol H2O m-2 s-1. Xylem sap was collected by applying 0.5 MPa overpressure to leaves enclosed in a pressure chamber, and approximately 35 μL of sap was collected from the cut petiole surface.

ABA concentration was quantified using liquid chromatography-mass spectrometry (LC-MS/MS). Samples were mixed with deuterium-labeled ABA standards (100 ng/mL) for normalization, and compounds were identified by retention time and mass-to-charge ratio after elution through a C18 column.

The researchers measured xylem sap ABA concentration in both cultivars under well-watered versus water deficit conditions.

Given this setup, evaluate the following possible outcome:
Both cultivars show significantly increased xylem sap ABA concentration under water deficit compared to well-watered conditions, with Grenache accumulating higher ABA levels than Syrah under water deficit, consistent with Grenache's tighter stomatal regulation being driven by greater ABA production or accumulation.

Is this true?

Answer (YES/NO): NO